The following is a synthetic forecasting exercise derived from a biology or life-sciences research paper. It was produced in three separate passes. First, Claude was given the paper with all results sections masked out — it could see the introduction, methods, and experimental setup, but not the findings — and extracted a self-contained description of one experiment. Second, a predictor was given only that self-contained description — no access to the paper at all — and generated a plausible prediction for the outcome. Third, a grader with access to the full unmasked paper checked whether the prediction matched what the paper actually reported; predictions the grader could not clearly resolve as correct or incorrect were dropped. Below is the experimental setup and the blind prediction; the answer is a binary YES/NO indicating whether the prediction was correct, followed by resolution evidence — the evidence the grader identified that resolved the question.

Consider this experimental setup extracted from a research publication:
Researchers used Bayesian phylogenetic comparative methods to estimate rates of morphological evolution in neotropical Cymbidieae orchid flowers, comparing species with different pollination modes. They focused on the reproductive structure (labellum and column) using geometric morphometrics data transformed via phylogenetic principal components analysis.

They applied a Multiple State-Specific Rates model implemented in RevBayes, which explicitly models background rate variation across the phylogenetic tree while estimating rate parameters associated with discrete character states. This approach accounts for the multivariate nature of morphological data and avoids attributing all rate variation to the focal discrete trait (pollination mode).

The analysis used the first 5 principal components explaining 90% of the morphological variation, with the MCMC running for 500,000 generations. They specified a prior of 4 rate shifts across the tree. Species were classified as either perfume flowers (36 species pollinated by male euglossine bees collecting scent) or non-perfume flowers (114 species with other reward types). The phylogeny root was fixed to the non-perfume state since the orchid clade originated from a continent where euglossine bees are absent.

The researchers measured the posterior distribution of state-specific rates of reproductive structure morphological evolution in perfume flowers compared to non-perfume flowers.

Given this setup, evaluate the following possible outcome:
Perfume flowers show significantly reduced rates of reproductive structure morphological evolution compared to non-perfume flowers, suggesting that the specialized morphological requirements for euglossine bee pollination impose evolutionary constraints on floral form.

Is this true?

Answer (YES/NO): NO